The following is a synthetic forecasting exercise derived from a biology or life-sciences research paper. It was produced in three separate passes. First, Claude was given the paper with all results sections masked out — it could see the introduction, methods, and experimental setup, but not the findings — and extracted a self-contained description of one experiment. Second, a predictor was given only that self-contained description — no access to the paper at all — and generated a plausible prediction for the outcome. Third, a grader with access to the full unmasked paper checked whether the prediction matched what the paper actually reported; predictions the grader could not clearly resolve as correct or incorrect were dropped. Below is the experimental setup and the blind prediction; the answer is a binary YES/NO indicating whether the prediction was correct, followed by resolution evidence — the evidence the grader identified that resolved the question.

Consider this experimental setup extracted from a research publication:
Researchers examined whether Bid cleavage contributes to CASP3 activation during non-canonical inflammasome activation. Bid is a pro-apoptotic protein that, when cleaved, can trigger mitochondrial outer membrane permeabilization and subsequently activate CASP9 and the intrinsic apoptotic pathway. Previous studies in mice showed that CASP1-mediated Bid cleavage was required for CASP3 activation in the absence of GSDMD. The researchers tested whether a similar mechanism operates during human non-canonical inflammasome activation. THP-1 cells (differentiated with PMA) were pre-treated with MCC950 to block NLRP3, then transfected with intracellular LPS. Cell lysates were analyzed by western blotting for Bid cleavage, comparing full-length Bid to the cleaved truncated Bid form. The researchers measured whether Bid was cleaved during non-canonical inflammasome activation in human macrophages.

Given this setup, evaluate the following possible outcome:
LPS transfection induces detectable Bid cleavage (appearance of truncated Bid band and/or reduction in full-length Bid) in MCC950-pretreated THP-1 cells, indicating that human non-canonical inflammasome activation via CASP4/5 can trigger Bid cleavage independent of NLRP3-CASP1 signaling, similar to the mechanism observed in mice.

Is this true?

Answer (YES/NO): NO